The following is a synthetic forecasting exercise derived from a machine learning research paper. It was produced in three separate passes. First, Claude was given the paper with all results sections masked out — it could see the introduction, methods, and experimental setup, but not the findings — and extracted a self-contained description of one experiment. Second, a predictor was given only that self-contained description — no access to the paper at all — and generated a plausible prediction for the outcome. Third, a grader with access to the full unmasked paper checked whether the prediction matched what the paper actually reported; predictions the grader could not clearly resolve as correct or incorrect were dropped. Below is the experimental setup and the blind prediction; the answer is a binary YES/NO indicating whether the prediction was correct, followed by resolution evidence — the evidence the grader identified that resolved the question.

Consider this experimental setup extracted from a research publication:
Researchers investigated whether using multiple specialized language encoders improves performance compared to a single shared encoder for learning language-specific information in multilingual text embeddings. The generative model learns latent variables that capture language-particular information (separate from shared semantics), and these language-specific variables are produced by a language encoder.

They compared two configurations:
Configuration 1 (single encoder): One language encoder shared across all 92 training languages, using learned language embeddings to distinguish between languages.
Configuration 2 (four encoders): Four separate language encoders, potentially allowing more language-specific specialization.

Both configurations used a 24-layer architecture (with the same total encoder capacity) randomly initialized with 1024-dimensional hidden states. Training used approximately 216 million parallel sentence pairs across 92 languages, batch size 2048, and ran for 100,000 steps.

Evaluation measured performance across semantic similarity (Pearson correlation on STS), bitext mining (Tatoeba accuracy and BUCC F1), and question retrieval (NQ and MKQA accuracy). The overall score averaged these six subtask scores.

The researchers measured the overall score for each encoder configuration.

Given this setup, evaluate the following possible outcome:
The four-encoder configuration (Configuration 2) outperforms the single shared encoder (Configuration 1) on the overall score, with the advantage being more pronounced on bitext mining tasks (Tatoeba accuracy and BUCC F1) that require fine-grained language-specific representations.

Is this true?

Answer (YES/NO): NO